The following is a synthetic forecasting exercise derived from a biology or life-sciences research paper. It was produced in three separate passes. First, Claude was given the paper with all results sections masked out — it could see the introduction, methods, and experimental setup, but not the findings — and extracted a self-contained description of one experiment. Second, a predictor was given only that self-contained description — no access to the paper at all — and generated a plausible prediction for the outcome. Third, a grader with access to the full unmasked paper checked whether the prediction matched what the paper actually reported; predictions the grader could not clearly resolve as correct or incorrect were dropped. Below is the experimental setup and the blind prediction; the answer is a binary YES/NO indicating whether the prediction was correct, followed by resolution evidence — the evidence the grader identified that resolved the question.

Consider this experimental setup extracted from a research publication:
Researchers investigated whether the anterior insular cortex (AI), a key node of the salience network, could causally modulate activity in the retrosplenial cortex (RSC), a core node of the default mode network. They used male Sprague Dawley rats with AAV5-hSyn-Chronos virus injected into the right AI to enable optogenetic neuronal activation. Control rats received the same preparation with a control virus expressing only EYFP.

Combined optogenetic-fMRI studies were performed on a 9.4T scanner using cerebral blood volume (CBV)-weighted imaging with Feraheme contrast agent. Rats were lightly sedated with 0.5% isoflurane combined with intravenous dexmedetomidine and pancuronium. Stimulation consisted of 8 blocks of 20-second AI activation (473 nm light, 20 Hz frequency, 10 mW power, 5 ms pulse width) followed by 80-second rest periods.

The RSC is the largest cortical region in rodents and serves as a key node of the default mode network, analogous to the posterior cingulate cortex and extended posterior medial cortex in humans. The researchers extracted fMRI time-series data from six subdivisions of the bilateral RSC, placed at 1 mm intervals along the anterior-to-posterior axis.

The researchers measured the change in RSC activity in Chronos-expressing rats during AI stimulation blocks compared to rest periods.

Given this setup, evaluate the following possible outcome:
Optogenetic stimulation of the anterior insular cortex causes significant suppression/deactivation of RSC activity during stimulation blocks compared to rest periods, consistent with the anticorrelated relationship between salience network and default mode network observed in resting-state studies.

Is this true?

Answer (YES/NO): YES